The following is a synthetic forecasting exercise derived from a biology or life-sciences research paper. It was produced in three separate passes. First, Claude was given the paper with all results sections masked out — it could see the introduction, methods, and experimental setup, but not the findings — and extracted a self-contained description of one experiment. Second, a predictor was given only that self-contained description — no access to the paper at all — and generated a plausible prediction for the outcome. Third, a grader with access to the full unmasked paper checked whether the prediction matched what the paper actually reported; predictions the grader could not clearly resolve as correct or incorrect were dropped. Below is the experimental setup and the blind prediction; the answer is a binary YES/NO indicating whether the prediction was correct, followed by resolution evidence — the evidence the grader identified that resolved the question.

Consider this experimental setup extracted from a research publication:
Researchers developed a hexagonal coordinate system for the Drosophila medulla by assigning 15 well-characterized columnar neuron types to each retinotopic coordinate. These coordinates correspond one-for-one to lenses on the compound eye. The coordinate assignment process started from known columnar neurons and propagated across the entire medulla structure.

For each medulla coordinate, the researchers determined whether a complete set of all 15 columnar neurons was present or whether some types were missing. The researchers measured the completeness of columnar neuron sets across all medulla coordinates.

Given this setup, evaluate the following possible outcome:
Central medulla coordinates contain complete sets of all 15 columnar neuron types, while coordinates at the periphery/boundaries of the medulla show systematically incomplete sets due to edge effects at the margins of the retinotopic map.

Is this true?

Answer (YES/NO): YES